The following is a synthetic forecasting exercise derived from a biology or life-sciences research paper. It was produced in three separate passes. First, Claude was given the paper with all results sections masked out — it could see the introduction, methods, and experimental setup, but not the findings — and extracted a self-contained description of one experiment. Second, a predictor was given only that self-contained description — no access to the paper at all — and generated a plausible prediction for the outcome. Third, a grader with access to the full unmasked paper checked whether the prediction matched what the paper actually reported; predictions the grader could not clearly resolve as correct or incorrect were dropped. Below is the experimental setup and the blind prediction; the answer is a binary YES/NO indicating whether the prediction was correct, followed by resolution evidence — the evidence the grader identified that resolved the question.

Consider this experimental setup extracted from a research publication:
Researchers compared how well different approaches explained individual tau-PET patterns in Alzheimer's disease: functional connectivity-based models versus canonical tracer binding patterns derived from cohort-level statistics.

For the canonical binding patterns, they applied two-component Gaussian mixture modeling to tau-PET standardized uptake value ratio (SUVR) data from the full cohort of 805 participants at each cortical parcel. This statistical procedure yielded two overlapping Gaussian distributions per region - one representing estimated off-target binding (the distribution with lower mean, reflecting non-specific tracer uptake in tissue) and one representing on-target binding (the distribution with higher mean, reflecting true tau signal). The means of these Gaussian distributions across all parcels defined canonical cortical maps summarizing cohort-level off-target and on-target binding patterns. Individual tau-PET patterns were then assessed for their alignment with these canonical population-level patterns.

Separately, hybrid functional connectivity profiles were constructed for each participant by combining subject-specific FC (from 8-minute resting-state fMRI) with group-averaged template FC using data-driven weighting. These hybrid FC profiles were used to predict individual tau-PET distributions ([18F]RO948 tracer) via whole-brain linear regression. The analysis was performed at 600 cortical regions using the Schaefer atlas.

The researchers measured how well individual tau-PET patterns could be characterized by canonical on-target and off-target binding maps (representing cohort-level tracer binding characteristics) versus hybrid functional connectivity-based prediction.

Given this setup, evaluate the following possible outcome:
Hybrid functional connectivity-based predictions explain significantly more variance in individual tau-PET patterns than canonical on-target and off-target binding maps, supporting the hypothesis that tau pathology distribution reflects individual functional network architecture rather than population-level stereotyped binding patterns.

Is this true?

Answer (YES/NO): YES